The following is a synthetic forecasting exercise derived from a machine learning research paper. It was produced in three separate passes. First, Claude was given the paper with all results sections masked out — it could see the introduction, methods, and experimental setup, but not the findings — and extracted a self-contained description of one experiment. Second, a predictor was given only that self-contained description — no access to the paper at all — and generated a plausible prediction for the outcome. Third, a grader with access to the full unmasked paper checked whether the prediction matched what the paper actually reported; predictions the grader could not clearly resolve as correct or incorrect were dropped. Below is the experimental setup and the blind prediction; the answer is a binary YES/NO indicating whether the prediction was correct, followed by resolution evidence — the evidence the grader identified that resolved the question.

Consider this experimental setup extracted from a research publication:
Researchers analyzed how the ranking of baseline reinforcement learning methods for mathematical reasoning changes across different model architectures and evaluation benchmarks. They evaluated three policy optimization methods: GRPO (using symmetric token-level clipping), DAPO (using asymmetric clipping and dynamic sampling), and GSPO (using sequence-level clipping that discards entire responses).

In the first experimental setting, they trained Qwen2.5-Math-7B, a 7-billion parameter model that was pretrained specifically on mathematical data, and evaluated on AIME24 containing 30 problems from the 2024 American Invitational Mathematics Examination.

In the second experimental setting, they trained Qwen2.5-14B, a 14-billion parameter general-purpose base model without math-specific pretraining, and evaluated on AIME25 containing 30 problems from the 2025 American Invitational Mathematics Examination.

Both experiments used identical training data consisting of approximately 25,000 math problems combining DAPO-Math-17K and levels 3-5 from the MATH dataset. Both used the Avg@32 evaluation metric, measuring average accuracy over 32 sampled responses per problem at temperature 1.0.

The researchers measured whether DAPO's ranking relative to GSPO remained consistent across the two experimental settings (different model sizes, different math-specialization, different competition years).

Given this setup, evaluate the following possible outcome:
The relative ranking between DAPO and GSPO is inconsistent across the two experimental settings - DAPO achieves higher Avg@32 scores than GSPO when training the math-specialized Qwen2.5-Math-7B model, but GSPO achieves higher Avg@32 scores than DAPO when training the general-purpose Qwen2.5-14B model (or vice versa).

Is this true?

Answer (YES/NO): YES